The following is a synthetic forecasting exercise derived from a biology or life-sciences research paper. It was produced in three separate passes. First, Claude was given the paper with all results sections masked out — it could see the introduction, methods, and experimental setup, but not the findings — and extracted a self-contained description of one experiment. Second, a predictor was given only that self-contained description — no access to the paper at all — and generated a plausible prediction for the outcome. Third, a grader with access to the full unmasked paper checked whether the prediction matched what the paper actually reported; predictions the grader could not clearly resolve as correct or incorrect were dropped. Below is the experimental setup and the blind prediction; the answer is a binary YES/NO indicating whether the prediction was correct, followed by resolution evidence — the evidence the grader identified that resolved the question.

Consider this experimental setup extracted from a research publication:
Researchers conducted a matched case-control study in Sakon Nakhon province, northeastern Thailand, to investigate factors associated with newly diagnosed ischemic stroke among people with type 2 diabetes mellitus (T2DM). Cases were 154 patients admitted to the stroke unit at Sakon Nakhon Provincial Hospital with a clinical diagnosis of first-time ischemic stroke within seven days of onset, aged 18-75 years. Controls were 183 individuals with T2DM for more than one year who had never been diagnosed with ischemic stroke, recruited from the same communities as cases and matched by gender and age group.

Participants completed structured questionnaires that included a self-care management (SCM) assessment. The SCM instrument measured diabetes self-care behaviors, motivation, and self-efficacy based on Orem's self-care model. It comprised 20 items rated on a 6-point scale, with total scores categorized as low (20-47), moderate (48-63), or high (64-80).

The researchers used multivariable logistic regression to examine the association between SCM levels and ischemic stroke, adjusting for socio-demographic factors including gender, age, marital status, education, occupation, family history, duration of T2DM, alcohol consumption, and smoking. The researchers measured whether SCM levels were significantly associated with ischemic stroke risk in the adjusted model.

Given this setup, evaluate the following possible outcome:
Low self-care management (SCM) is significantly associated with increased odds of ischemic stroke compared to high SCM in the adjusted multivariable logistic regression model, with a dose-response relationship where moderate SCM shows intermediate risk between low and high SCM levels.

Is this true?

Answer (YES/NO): NO